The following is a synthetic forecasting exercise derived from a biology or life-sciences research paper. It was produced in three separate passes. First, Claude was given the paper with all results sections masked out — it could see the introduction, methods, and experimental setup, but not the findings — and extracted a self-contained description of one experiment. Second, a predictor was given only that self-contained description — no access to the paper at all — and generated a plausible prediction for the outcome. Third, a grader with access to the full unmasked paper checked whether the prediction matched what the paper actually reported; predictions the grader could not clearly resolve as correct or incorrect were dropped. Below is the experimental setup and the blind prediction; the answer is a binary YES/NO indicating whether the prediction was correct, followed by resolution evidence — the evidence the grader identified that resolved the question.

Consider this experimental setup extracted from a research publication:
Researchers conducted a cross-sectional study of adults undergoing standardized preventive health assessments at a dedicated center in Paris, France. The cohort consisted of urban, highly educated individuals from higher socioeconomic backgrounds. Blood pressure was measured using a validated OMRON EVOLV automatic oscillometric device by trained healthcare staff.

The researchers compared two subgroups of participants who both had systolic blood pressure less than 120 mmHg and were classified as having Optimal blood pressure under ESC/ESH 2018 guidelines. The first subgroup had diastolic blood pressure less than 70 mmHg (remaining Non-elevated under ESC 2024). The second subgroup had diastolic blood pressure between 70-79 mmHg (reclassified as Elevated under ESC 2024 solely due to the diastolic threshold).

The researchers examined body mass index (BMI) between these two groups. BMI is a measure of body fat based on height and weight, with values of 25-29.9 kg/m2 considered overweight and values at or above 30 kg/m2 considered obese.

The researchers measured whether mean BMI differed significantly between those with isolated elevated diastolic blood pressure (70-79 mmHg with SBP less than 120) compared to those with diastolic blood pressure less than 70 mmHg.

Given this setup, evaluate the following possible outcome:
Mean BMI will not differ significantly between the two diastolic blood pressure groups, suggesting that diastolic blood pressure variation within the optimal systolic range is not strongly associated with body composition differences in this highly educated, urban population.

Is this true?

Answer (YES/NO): YES